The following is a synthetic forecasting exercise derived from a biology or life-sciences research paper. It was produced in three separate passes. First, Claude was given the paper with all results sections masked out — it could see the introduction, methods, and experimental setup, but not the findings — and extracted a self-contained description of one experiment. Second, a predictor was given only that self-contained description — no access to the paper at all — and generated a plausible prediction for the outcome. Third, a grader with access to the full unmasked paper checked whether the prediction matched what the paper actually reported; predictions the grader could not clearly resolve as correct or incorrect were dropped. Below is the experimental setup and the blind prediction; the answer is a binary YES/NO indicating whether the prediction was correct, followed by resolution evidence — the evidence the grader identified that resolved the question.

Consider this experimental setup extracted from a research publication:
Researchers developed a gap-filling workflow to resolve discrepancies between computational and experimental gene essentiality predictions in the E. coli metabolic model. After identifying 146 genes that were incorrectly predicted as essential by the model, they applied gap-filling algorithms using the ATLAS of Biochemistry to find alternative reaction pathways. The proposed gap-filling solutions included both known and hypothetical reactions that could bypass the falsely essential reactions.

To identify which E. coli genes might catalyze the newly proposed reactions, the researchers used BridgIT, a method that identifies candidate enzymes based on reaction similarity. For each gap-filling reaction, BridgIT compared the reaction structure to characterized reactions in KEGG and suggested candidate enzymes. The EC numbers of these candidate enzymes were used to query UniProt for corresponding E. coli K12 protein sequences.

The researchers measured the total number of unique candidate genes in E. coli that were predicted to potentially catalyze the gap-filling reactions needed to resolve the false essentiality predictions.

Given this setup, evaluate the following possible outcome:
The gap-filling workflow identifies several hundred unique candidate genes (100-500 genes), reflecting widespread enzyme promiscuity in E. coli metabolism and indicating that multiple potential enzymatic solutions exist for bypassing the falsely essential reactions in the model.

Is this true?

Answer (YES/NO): NO